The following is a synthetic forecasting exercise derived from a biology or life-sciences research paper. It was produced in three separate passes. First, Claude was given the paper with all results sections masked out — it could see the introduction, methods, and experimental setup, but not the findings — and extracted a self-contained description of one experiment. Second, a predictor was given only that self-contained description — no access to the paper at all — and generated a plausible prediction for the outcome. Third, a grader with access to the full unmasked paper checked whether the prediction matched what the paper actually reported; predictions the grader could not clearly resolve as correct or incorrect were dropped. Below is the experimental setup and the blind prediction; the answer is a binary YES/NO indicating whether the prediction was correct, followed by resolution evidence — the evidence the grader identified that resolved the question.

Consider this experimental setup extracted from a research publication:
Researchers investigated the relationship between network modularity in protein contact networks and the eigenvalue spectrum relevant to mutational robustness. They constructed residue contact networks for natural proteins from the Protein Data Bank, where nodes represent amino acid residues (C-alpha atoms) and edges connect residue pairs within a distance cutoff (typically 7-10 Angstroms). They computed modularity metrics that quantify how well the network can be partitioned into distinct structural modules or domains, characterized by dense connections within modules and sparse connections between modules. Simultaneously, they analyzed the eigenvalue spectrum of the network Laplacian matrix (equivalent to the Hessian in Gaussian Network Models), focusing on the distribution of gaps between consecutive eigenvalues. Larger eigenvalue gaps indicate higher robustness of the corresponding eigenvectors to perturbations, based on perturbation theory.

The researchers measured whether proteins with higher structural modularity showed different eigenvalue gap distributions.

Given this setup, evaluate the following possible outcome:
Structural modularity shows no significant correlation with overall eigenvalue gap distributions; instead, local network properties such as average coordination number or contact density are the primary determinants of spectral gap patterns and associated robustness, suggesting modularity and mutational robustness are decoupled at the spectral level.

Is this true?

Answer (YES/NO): NO